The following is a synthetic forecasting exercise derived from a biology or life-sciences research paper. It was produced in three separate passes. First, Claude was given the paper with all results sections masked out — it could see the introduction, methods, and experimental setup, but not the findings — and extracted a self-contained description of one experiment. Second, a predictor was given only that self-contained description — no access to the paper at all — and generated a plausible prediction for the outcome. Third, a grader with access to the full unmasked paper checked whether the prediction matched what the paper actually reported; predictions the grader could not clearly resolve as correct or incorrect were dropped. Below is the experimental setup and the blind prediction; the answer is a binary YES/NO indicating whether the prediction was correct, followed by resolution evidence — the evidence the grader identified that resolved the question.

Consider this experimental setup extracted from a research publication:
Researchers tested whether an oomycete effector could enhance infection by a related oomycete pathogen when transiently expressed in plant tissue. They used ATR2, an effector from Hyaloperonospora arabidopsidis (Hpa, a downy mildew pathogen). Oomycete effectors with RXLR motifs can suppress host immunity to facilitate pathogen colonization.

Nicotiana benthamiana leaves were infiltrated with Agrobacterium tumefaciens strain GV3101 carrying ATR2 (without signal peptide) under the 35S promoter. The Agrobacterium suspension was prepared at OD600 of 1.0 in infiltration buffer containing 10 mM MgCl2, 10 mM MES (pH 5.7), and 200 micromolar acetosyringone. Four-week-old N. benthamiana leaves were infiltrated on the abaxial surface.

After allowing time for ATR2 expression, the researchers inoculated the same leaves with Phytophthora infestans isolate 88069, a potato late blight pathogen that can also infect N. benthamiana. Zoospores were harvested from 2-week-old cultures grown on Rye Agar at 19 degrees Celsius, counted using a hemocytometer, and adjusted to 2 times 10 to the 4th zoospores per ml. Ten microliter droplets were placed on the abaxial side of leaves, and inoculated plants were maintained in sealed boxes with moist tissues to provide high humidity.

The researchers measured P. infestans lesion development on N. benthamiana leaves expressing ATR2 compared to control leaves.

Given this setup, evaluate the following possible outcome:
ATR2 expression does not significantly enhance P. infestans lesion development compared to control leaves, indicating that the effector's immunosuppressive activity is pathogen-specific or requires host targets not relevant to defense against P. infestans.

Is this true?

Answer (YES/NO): NO